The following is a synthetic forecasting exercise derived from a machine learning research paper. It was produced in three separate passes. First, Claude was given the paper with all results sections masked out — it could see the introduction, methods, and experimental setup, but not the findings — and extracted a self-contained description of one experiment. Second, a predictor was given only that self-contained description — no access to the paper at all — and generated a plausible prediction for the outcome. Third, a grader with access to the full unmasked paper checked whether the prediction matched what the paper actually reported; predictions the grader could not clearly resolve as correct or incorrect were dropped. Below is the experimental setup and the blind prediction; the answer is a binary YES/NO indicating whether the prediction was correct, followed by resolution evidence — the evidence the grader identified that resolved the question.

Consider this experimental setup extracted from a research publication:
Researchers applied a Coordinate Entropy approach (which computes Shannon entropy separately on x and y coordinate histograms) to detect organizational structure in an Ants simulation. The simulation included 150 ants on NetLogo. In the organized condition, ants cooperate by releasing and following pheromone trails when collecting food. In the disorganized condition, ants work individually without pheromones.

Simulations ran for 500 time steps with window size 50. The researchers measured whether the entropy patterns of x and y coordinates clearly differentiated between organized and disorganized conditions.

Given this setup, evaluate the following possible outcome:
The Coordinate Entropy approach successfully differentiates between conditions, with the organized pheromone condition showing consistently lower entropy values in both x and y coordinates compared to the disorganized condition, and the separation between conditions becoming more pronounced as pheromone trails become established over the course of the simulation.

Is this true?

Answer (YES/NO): NO